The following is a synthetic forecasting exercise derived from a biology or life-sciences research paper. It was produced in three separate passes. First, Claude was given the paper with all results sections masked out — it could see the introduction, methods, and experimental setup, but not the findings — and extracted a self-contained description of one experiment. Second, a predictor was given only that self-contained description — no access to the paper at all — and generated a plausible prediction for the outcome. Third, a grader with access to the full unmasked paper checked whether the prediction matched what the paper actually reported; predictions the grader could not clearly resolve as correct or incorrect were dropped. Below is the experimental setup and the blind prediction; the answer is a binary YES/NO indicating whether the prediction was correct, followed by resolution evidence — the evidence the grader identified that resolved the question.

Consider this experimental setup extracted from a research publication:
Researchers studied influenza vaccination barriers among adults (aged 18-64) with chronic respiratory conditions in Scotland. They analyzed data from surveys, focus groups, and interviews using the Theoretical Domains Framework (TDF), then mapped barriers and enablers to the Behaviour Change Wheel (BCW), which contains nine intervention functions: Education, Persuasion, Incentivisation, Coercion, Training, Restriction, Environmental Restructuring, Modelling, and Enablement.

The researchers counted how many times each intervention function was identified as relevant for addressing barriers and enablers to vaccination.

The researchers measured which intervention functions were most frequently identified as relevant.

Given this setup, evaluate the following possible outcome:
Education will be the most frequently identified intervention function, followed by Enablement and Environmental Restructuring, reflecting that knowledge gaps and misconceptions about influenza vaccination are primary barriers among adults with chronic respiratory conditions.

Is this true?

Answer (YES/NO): NO